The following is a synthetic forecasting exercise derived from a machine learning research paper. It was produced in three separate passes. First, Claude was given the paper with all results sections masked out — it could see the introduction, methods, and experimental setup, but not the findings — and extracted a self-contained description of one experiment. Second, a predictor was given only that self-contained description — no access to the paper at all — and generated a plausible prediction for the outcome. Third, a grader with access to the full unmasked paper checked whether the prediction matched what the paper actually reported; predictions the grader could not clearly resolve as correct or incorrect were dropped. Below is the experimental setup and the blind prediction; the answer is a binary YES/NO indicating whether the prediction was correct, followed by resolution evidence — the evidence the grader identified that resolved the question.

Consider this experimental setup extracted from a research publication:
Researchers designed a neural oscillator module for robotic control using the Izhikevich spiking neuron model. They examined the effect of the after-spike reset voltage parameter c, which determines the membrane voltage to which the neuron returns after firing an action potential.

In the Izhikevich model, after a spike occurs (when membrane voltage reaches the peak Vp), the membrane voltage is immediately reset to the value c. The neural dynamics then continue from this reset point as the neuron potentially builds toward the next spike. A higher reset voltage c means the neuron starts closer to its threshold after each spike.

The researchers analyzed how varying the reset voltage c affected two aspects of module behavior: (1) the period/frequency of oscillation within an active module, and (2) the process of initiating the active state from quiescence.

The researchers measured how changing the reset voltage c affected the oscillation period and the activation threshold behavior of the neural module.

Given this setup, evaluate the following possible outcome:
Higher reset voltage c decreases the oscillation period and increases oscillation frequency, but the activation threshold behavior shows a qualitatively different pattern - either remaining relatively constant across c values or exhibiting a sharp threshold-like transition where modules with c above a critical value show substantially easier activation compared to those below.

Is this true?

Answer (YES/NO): YES